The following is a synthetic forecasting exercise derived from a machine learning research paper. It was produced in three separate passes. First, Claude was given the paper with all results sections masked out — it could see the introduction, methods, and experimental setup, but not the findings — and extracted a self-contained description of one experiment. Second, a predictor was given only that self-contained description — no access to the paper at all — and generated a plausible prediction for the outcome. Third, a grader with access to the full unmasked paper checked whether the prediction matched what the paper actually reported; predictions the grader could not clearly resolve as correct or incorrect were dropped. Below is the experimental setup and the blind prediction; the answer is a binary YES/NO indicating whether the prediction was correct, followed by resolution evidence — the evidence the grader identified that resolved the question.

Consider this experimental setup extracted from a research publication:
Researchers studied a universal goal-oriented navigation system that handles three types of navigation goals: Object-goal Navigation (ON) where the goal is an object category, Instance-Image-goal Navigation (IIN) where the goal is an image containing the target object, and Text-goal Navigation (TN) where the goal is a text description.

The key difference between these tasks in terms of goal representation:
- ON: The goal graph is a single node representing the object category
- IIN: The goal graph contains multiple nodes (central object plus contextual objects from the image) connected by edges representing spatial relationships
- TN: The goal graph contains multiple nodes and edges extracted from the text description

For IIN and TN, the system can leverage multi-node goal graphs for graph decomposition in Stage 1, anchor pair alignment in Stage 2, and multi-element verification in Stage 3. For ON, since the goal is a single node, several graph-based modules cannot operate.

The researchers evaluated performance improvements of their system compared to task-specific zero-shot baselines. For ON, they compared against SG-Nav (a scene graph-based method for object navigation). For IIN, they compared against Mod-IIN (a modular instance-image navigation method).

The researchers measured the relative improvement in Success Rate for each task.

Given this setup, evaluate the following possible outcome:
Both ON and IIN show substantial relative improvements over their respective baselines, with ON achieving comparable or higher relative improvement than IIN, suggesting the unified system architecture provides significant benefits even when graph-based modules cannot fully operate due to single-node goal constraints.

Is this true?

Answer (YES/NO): NO